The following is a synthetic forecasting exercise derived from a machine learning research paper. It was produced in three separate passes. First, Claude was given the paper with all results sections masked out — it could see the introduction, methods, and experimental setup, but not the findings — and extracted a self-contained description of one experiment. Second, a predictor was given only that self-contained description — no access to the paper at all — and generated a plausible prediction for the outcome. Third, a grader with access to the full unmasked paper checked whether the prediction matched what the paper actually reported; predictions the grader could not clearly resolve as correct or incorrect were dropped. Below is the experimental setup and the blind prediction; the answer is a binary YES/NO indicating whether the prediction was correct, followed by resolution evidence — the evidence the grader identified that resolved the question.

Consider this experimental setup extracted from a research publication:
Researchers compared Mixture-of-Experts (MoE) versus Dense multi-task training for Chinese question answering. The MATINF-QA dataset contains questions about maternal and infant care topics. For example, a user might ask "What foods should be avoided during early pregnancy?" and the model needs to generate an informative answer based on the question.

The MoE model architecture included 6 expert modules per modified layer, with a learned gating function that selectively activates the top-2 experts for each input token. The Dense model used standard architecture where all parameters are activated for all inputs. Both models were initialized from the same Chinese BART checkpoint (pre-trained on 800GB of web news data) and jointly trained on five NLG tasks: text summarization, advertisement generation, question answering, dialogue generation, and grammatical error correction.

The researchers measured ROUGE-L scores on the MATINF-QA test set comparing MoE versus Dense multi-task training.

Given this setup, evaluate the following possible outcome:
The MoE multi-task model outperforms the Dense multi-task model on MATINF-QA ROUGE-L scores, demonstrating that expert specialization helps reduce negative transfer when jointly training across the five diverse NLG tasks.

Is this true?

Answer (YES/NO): YES